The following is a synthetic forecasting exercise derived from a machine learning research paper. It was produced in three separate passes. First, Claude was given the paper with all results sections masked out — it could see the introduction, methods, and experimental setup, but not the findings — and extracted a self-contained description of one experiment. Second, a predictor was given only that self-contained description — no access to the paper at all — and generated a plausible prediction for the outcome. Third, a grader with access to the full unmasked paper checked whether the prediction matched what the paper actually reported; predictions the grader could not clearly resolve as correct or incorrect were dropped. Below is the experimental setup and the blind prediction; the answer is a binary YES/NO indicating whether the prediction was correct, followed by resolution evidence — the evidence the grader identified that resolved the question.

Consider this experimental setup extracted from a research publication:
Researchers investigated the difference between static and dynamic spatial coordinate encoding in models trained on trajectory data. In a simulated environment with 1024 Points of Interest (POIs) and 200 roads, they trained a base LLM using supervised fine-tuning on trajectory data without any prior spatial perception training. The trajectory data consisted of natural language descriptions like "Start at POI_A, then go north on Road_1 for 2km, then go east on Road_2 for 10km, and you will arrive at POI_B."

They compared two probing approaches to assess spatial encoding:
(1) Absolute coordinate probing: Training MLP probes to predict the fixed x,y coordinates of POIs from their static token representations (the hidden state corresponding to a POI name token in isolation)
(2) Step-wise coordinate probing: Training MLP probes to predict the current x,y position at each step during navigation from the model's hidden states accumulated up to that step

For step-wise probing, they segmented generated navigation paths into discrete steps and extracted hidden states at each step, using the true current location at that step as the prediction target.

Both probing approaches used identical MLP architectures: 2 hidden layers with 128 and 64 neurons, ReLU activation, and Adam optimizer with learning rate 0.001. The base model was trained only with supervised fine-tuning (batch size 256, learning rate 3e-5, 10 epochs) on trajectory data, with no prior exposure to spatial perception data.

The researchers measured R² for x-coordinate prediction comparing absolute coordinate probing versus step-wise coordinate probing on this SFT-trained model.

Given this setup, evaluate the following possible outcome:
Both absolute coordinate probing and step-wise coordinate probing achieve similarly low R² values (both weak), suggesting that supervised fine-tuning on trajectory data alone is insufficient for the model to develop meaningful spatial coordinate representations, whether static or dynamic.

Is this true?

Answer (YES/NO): NO